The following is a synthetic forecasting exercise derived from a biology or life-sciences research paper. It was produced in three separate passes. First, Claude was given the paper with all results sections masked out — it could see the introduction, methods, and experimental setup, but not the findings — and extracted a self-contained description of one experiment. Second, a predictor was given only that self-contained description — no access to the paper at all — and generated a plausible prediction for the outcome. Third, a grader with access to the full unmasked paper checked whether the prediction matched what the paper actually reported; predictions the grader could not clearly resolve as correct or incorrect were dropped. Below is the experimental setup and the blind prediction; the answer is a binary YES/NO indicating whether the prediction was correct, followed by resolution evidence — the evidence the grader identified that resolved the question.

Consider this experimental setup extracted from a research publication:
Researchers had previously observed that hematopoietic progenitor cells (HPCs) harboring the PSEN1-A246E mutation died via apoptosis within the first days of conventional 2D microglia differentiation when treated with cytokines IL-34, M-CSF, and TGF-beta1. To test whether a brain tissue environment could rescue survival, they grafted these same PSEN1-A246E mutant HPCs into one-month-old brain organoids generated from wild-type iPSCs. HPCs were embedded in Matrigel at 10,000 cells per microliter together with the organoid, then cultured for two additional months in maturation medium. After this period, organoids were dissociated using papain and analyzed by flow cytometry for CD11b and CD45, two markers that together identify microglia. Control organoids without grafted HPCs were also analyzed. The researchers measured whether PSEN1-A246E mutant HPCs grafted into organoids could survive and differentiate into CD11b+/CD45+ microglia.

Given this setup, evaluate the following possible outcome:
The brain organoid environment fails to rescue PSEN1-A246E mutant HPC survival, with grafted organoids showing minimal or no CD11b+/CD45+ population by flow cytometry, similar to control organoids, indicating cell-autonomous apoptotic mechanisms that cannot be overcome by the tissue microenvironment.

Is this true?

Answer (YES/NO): NO